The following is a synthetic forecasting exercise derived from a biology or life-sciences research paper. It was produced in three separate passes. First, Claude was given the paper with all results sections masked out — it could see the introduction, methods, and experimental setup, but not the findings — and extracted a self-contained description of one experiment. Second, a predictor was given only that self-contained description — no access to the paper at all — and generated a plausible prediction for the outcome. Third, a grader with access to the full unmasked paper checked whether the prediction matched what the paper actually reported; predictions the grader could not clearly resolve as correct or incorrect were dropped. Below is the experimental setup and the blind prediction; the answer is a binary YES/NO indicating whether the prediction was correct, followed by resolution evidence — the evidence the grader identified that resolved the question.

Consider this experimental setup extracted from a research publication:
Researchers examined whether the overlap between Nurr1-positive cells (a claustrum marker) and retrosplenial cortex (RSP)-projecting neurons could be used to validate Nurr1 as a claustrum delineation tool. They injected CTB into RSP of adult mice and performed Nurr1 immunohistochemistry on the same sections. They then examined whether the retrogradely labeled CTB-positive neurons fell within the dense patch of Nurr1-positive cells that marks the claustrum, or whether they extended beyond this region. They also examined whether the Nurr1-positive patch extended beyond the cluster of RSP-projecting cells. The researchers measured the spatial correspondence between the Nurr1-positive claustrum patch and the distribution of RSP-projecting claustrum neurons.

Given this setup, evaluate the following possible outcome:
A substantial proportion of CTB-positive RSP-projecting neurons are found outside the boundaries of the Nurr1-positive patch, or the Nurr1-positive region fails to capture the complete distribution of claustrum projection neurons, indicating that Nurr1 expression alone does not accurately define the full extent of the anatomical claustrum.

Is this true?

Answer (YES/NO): NO